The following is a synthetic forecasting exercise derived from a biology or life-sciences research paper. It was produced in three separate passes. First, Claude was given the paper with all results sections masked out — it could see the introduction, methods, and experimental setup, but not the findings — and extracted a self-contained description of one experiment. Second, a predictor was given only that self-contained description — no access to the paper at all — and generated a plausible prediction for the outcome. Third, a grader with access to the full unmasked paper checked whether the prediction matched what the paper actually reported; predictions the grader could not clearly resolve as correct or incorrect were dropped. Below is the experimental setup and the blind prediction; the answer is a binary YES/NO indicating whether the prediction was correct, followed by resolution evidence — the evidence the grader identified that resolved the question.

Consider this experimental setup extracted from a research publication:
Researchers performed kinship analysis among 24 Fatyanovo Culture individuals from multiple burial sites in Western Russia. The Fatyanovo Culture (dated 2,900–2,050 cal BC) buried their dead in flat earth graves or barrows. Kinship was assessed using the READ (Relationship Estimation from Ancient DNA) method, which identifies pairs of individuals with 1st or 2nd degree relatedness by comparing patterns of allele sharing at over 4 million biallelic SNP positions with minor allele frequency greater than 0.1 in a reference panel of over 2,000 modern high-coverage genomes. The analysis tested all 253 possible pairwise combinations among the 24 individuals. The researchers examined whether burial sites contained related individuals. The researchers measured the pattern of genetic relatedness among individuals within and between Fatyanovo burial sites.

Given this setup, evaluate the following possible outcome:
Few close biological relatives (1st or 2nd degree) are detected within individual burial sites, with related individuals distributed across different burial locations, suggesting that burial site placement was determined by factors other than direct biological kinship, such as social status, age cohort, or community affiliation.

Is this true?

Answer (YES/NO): NO